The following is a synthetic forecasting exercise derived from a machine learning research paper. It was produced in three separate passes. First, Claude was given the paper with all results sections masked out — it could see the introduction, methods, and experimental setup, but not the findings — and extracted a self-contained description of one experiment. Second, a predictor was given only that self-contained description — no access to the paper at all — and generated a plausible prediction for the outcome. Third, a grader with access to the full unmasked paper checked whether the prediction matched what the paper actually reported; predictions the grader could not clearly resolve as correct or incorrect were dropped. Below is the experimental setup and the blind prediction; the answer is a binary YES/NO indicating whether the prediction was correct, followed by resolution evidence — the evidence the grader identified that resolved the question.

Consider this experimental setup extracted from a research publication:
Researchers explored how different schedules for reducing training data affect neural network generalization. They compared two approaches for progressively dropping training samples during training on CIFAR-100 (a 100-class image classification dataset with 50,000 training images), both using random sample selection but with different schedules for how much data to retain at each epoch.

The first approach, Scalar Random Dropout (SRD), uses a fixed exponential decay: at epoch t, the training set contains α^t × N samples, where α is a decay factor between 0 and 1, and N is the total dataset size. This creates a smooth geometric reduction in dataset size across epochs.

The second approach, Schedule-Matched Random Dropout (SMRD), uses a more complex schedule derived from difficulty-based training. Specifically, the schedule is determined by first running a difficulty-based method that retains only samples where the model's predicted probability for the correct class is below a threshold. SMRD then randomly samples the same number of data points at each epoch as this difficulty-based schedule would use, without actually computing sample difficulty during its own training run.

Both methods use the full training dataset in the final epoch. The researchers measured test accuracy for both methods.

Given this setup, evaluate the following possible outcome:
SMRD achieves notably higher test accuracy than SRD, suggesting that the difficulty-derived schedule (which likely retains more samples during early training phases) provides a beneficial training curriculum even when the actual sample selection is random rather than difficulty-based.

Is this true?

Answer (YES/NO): YES